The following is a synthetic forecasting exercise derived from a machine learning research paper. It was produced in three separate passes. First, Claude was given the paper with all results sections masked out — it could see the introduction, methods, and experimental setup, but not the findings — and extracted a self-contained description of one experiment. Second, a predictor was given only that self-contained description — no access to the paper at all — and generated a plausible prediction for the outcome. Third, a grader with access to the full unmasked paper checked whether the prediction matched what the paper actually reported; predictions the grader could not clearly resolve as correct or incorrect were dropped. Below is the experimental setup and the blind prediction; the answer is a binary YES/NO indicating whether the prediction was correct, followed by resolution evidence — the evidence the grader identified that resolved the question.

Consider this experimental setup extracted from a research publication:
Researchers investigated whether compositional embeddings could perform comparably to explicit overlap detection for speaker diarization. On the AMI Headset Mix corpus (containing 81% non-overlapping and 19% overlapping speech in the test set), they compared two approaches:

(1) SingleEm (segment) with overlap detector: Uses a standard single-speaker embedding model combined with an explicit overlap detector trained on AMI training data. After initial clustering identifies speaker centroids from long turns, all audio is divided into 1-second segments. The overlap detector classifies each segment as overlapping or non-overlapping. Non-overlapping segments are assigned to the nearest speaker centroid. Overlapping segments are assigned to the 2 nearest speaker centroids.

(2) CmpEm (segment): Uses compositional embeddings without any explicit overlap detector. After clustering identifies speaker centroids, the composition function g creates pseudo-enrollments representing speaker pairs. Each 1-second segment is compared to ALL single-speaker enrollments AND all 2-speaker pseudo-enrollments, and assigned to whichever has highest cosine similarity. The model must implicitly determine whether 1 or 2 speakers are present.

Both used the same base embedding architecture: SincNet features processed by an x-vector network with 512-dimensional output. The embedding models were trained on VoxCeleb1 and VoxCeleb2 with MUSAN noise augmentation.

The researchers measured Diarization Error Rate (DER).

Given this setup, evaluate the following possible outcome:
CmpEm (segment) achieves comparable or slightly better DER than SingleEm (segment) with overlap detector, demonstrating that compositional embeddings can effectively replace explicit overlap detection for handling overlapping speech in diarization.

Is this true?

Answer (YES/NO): NO